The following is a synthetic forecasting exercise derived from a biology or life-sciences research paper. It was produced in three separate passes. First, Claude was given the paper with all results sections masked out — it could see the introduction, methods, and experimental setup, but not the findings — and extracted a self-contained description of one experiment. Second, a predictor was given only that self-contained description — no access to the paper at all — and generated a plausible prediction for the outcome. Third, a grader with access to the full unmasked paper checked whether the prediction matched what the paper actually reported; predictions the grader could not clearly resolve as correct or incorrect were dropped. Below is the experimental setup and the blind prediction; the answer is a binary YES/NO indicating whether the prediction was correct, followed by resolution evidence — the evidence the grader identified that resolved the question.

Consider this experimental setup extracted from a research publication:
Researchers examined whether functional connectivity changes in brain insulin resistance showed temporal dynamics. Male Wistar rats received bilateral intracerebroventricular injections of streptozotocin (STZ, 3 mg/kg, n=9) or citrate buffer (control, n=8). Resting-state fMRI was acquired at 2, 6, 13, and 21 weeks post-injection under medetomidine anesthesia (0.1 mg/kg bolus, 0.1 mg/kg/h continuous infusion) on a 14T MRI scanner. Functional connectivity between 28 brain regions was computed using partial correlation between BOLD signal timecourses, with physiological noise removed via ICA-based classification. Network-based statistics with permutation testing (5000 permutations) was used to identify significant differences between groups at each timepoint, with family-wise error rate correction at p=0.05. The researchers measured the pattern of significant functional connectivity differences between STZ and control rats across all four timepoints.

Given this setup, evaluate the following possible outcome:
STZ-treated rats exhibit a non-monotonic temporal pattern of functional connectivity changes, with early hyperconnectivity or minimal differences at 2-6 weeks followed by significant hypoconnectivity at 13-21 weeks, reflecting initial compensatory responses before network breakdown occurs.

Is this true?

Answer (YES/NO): NO